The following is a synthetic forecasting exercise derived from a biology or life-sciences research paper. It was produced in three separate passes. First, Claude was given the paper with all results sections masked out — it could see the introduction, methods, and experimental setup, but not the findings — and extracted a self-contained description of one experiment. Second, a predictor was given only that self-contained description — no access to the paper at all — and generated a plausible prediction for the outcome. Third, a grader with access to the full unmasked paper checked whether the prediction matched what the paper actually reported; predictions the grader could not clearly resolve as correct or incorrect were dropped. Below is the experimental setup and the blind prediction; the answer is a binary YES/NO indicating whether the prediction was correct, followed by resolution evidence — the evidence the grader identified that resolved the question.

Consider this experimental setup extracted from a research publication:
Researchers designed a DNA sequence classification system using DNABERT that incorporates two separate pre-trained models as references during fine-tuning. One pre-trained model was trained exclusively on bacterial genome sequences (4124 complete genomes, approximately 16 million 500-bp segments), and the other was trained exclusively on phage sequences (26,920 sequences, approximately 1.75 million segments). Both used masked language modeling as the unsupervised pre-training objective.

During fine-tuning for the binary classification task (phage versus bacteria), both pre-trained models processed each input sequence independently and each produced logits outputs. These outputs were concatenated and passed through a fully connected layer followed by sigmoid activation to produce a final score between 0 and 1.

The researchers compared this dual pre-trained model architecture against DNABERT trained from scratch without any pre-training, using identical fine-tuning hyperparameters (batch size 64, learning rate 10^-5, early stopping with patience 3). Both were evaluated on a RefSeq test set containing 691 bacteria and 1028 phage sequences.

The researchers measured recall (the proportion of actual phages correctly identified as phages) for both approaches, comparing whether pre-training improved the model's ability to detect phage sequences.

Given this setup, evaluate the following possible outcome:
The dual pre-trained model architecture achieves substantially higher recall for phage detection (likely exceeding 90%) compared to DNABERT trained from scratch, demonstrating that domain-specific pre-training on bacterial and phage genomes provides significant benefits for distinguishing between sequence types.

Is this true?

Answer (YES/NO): NO